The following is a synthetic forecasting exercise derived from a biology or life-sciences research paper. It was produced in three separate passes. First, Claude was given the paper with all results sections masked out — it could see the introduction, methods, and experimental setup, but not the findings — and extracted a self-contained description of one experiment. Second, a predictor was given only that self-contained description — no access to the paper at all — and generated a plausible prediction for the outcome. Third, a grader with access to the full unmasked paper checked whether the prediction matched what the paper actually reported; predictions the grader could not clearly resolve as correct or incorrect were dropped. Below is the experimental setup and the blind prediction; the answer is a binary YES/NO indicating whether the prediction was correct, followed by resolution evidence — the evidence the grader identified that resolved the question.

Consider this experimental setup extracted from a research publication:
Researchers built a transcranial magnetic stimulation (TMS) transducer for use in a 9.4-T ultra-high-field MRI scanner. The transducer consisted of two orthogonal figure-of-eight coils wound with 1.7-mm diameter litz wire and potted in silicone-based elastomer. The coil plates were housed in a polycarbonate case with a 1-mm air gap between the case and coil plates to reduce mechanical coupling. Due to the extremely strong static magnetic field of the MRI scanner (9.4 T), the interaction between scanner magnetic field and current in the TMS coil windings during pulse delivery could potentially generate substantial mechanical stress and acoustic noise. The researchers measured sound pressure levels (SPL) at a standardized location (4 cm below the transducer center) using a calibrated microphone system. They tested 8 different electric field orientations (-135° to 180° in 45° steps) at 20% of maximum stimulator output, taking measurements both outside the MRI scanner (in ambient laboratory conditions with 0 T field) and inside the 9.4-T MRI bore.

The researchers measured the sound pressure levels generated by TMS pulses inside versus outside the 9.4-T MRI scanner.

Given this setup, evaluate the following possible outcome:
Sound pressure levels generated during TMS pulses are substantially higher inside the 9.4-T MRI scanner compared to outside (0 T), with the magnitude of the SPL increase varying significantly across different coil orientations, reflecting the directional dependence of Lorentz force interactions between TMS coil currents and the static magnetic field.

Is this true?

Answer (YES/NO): YES